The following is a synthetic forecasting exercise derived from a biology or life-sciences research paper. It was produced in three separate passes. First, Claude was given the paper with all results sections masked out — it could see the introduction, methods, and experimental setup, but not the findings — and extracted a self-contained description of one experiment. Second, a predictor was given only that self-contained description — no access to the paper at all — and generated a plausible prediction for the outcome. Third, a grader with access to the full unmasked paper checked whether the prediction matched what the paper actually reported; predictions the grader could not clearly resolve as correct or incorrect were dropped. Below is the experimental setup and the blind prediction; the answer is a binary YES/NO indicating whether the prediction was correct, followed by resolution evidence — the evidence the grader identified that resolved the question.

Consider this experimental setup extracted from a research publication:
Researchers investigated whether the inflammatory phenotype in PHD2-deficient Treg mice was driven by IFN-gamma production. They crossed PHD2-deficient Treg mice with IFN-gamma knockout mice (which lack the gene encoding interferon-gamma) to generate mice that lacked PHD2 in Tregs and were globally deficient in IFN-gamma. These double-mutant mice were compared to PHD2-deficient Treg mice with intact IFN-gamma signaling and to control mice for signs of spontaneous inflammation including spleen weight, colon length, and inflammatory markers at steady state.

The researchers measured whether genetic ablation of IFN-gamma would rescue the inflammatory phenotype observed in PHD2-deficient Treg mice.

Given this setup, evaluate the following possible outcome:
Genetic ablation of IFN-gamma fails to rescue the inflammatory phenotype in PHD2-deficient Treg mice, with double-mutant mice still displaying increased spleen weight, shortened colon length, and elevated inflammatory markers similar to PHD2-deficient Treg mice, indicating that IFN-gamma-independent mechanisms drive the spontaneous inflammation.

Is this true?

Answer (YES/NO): NO